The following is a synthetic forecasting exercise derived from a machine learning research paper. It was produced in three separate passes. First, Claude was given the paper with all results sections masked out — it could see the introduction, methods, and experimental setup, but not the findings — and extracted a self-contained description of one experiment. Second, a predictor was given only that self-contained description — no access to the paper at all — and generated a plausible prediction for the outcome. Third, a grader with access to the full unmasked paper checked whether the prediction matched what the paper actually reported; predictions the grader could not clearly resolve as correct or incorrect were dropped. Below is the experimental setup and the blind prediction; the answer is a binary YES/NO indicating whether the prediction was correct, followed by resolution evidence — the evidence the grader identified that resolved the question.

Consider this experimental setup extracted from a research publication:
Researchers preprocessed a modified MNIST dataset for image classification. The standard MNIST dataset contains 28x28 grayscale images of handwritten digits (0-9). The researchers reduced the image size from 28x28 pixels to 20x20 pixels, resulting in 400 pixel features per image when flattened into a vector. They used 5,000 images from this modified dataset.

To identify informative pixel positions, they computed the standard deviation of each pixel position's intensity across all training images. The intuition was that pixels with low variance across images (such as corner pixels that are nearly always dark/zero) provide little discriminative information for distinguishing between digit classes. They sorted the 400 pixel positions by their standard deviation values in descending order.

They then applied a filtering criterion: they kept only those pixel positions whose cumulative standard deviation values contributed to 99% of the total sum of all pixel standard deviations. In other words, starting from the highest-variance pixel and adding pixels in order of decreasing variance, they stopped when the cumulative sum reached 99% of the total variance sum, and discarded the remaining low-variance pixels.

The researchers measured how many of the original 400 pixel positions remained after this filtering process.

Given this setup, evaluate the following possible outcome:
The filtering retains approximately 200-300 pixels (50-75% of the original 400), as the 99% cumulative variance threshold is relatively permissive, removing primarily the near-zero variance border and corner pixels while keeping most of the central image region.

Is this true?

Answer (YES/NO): YES